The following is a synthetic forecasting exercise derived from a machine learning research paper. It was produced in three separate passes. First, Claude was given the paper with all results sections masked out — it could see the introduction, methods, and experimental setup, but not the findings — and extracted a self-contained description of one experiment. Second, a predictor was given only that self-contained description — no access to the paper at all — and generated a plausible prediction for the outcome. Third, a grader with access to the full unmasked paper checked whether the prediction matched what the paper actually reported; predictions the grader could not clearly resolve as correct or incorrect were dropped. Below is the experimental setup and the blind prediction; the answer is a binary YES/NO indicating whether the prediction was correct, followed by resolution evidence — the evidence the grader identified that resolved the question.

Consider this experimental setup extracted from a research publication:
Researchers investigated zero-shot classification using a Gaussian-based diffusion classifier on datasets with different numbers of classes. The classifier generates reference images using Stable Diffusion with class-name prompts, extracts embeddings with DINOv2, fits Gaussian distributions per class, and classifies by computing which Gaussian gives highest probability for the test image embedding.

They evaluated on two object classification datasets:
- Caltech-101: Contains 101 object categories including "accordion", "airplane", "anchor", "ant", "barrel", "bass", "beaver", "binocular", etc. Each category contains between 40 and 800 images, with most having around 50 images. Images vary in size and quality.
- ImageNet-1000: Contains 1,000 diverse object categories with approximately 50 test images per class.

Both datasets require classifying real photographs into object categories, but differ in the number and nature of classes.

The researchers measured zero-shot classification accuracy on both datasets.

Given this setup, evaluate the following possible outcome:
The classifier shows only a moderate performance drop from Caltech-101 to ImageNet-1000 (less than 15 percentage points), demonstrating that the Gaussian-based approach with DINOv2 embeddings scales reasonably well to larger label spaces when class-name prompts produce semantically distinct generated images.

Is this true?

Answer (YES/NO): NO